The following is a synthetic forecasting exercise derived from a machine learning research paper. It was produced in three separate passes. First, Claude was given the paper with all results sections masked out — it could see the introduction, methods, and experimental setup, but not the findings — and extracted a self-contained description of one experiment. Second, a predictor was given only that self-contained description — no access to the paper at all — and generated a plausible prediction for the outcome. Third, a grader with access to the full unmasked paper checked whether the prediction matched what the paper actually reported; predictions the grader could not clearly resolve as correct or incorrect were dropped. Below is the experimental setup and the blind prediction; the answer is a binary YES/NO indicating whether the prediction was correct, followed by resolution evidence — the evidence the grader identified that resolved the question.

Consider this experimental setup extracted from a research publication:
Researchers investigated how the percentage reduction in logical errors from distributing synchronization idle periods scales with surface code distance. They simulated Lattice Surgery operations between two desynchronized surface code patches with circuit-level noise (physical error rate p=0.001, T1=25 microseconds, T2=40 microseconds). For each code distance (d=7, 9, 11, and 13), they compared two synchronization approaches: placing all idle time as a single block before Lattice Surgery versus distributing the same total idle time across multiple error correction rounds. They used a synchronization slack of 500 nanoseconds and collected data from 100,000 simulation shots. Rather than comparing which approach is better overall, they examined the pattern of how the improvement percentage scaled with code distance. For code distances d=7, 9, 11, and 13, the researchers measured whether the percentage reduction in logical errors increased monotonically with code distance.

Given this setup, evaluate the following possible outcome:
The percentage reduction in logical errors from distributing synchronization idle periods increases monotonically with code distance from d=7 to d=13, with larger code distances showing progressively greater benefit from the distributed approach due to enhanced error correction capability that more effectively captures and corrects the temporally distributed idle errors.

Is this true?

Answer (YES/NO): NO